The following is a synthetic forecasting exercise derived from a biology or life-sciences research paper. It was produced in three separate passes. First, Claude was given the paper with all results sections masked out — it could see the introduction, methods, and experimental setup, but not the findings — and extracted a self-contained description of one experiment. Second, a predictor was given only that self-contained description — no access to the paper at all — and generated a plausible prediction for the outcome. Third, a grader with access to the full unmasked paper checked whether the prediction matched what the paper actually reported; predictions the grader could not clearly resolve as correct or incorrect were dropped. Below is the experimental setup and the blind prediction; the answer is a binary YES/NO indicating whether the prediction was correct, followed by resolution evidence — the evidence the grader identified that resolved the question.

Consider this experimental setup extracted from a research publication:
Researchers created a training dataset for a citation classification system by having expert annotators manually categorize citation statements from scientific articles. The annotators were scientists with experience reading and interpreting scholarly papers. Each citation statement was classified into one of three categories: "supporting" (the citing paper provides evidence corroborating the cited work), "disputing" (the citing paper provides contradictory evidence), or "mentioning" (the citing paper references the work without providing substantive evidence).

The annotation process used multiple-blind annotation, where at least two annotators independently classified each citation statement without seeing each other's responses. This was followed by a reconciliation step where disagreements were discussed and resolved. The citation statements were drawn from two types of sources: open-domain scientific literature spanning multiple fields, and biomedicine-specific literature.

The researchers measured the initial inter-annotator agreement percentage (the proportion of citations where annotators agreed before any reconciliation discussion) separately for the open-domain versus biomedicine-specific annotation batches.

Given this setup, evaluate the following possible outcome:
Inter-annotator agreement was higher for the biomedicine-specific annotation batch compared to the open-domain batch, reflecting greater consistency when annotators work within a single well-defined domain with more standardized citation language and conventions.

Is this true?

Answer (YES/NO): YES